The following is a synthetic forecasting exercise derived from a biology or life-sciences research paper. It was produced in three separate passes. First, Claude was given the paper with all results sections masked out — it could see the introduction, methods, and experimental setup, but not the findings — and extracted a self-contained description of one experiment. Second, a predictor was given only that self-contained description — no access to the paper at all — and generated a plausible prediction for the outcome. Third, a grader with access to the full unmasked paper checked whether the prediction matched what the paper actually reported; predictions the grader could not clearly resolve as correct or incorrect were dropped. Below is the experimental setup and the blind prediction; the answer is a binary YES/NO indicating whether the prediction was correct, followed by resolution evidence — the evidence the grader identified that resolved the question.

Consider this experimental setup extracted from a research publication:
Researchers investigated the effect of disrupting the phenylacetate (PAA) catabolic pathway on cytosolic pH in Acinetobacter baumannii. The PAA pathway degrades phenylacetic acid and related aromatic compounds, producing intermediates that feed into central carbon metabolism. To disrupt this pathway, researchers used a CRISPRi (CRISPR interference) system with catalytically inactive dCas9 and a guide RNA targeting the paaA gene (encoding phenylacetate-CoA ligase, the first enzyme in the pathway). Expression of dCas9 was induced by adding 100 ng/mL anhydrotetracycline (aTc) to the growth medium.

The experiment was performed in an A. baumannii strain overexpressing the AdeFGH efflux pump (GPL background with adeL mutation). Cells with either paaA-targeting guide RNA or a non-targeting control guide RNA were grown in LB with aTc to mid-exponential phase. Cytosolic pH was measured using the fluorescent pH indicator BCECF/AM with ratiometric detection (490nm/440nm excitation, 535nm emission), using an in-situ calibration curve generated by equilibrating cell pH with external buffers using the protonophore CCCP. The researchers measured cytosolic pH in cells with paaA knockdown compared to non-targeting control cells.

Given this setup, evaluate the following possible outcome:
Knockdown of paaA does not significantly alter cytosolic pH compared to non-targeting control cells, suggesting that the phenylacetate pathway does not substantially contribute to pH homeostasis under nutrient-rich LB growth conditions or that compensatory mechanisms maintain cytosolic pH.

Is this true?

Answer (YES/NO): NO